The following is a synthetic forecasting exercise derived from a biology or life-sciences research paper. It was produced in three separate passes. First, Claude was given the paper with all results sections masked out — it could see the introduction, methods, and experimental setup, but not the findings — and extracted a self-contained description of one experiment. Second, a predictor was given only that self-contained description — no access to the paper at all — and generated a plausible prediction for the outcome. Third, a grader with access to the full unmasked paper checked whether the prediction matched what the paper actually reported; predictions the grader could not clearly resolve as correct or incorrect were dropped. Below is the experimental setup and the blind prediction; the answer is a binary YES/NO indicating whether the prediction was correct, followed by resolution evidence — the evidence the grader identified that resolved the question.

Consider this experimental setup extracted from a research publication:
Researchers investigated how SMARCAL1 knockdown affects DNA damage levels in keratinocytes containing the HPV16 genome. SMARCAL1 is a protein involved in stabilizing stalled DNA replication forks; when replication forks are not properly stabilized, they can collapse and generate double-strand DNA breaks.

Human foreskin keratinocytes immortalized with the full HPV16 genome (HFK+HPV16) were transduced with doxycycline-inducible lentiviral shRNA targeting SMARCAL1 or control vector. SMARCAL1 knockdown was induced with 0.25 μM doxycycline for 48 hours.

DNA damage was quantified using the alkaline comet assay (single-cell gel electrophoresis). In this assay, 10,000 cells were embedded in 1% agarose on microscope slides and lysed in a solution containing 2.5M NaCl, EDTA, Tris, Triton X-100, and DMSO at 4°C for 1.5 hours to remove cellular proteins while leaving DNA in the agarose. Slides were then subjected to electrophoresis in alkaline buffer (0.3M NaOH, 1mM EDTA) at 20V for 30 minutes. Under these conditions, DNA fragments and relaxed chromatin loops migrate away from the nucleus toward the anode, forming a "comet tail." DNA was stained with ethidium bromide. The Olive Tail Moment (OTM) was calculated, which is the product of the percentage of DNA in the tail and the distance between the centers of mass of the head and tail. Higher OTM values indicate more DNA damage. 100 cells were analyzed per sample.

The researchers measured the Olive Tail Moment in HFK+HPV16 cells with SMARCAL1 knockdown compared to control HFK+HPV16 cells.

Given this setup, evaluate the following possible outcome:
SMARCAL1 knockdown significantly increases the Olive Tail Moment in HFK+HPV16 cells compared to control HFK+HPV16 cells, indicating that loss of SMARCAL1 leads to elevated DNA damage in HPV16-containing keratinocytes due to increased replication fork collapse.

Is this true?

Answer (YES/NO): YES